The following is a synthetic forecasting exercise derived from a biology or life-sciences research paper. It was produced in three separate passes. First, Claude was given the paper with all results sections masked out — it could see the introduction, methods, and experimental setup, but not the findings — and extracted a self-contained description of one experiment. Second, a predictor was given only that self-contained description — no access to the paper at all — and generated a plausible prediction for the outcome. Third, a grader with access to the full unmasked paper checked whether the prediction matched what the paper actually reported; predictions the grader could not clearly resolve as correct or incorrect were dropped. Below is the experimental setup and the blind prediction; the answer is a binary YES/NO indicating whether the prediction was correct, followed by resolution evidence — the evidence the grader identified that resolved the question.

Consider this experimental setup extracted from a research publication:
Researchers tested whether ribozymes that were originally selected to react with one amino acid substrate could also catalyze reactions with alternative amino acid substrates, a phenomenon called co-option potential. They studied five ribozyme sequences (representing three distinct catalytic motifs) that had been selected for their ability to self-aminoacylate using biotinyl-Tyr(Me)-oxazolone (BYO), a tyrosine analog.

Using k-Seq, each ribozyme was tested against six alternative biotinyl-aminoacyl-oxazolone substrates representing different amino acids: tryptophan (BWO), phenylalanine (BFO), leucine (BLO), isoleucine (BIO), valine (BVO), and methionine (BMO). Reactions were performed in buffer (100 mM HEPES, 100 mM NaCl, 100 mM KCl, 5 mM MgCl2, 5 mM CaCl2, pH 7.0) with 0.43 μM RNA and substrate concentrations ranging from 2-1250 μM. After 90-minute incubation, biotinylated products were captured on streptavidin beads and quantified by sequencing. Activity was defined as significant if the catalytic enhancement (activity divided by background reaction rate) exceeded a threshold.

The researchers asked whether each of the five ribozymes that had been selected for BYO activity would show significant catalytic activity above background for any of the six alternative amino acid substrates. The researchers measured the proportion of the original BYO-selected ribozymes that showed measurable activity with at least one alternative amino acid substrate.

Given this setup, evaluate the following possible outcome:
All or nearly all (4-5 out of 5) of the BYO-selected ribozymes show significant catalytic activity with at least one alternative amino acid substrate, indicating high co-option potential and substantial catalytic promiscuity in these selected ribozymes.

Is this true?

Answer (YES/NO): YES